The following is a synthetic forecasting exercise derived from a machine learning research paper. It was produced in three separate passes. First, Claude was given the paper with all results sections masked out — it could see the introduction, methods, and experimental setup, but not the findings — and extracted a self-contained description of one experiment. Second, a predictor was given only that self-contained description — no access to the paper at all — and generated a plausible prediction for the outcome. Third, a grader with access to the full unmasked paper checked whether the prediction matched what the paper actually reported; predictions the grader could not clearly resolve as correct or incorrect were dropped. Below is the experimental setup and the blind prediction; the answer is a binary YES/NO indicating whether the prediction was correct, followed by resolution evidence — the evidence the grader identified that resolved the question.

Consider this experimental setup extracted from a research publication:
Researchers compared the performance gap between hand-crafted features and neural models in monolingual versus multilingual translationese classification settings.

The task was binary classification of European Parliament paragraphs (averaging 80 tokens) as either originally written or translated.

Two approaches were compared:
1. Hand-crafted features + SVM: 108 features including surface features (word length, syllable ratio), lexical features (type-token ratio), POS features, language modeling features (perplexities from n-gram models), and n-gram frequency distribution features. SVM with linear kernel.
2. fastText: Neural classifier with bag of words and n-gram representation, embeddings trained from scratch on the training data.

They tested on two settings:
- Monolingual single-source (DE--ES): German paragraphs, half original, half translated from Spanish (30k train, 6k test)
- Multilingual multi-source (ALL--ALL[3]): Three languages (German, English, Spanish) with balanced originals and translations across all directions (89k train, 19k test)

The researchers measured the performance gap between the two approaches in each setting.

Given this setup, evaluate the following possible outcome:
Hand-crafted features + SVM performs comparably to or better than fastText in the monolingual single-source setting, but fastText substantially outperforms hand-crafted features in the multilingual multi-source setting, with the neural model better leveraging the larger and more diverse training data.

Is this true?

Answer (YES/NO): NO